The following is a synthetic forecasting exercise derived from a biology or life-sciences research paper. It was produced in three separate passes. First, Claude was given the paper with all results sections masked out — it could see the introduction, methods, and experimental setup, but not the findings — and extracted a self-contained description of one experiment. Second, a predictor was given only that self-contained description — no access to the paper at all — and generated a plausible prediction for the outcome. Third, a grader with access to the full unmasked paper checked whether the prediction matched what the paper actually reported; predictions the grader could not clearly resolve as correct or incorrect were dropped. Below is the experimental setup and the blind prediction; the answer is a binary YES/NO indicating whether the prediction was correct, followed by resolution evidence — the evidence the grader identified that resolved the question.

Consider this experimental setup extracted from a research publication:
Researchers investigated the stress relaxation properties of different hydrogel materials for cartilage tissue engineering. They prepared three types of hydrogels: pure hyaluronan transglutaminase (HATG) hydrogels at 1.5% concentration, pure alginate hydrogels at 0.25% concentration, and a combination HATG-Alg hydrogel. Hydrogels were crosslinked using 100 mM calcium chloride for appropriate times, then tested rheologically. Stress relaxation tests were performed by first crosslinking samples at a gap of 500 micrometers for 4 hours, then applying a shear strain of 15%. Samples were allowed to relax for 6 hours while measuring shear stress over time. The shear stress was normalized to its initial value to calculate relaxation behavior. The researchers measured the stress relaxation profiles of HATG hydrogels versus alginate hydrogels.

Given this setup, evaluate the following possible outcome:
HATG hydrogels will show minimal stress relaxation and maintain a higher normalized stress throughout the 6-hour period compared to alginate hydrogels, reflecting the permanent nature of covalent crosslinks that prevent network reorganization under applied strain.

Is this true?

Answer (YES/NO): NO